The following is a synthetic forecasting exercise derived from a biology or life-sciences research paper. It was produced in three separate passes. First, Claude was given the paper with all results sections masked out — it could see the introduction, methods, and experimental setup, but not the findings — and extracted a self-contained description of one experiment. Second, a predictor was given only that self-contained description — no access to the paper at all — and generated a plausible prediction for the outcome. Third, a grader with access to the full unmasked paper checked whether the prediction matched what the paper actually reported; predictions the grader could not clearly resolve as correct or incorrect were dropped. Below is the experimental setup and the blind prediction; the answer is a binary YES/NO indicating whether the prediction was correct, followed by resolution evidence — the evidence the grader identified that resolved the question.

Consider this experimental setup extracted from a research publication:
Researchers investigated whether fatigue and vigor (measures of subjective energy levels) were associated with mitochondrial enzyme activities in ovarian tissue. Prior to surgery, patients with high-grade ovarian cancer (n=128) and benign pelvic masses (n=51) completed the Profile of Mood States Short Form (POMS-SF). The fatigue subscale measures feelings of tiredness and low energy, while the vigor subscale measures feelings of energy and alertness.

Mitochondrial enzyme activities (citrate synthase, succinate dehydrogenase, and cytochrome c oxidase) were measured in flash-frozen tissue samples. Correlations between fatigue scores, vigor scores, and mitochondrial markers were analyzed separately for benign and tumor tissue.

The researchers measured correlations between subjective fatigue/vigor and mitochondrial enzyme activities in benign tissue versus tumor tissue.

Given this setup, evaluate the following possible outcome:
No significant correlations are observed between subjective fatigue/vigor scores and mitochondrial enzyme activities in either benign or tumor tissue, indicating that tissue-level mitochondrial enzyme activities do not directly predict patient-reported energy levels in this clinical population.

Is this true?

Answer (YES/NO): NO